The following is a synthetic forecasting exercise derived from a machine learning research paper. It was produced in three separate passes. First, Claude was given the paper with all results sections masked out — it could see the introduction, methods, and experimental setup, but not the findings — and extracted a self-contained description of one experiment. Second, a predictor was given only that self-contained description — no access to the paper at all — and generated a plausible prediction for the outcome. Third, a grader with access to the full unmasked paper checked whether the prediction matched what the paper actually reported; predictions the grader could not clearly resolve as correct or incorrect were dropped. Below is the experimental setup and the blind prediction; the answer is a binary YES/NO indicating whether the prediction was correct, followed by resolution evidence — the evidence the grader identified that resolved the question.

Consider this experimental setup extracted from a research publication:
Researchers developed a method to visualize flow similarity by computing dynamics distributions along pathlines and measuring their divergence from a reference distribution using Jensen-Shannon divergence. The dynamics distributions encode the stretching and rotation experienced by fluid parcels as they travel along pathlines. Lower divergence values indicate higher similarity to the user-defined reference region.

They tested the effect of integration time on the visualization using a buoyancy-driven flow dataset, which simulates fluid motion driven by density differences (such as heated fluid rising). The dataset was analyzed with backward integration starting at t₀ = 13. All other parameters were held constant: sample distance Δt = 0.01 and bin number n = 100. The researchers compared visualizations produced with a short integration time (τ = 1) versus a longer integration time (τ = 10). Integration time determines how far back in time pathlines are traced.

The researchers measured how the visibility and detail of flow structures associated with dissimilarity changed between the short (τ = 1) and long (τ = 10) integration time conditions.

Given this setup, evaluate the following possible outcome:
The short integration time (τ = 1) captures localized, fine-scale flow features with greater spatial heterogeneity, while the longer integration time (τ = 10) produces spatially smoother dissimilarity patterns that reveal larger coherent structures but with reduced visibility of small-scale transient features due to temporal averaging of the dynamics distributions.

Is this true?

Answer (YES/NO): NO